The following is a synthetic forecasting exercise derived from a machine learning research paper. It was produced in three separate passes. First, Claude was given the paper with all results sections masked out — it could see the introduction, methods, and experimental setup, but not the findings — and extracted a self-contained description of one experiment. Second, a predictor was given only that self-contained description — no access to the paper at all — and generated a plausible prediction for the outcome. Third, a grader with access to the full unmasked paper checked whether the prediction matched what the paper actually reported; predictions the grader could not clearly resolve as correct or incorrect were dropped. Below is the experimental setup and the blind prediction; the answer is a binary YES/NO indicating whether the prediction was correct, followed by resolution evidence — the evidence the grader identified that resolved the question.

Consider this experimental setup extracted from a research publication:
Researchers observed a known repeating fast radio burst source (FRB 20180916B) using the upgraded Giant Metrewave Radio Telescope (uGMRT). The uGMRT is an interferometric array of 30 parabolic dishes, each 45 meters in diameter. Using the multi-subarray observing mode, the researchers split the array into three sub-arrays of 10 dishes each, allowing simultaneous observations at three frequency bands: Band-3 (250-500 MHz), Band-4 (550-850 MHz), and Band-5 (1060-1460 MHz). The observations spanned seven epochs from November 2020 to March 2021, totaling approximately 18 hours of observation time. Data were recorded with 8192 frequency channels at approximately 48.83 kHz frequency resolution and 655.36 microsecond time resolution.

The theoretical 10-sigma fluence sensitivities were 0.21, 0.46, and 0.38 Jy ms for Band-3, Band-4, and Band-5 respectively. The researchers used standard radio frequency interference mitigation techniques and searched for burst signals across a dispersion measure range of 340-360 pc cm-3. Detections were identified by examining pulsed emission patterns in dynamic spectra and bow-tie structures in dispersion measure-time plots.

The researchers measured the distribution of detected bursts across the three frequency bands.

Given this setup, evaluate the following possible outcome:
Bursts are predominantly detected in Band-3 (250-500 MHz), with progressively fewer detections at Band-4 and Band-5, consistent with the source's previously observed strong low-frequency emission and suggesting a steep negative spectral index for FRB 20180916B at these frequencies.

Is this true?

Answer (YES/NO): YES